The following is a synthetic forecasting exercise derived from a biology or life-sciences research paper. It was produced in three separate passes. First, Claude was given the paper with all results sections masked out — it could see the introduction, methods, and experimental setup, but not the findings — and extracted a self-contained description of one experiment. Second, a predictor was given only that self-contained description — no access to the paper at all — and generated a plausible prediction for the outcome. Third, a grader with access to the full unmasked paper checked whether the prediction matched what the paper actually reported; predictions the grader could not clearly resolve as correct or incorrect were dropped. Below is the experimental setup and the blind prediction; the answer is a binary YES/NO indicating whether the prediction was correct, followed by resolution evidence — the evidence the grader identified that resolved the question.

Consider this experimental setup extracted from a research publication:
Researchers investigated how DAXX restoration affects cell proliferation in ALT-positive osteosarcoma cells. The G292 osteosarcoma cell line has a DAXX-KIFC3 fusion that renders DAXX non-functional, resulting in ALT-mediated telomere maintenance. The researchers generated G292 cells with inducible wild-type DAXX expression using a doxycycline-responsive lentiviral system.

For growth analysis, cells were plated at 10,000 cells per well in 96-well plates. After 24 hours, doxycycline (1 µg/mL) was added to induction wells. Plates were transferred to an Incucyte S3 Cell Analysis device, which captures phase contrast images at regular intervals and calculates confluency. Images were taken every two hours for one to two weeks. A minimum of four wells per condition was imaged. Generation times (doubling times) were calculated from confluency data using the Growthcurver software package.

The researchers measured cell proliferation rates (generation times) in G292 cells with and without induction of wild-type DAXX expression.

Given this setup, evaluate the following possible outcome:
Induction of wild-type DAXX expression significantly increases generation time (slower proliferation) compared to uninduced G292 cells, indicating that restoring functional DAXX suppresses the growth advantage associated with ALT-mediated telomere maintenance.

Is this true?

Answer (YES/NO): YES